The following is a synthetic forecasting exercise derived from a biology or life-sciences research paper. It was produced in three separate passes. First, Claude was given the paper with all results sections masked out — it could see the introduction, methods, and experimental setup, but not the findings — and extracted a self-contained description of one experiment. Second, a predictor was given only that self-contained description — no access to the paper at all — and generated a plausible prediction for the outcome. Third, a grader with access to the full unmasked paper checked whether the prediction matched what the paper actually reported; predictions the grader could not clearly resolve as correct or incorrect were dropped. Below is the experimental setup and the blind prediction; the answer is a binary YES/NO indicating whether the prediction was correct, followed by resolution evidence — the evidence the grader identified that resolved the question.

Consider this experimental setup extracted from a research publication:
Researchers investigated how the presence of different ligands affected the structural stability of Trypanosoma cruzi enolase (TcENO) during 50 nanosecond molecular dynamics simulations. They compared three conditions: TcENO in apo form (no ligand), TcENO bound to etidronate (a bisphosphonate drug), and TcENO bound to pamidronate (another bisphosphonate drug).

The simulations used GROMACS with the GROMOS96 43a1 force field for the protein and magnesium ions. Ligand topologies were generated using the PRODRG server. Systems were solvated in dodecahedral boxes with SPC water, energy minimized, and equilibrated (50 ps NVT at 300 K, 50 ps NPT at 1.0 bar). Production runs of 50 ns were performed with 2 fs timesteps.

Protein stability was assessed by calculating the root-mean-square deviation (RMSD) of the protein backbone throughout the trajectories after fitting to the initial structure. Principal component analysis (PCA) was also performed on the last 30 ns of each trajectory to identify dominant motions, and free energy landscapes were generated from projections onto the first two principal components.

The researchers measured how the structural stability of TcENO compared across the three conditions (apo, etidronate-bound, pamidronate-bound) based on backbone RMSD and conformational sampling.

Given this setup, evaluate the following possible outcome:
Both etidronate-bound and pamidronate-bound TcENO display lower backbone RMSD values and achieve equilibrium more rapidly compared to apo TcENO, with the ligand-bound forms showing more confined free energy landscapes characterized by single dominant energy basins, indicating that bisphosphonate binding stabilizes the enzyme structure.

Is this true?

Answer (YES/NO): NO